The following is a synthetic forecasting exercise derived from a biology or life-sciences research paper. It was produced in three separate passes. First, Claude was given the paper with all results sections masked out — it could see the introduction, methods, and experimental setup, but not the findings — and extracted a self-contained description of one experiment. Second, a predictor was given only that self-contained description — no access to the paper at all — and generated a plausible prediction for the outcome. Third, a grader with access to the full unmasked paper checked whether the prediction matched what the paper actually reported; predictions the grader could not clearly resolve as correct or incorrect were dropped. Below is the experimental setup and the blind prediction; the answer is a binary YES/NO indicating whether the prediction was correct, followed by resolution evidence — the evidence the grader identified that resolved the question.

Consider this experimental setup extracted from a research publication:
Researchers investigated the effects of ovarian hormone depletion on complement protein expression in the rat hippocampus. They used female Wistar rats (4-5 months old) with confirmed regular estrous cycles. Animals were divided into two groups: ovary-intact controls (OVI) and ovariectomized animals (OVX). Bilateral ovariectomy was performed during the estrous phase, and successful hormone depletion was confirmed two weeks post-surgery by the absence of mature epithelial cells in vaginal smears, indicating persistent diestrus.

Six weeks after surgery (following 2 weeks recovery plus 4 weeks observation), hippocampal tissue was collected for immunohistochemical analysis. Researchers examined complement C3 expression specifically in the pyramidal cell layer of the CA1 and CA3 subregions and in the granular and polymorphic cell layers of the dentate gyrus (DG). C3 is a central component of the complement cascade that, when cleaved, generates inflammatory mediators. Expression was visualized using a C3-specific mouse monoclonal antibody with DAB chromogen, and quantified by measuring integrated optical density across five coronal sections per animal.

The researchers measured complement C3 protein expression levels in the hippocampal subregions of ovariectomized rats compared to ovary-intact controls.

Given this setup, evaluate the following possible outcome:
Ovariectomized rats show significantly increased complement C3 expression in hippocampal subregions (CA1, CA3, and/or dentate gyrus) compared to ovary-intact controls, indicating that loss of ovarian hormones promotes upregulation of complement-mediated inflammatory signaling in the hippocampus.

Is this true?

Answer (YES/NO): YES